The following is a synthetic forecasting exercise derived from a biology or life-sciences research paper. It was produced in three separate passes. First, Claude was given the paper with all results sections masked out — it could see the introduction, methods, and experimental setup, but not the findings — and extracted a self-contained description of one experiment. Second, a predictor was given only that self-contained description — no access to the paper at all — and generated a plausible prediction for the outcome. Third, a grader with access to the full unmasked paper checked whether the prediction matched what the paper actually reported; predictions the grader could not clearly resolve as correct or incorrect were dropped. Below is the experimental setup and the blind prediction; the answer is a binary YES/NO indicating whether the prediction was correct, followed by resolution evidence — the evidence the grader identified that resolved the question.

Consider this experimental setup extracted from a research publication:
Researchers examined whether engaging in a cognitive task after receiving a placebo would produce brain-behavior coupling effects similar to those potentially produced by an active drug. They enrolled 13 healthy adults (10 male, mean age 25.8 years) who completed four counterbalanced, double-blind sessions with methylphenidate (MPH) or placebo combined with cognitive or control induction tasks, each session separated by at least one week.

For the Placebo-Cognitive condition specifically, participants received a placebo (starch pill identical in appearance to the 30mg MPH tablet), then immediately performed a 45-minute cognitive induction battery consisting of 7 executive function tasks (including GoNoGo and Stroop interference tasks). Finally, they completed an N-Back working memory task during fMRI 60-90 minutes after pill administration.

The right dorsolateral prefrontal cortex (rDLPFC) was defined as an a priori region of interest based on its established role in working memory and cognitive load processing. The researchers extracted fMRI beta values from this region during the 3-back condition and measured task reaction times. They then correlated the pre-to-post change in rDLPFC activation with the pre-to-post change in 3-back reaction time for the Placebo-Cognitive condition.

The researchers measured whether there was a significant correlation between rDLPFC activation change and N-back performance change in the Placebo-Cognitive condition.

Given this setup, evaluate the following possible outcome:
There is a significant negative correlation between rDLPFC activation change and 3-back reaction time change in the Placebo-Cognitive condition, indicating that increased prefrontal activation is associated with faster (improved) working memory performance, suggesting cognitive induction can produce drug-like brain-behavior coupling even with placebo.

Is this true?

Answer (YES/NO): NO